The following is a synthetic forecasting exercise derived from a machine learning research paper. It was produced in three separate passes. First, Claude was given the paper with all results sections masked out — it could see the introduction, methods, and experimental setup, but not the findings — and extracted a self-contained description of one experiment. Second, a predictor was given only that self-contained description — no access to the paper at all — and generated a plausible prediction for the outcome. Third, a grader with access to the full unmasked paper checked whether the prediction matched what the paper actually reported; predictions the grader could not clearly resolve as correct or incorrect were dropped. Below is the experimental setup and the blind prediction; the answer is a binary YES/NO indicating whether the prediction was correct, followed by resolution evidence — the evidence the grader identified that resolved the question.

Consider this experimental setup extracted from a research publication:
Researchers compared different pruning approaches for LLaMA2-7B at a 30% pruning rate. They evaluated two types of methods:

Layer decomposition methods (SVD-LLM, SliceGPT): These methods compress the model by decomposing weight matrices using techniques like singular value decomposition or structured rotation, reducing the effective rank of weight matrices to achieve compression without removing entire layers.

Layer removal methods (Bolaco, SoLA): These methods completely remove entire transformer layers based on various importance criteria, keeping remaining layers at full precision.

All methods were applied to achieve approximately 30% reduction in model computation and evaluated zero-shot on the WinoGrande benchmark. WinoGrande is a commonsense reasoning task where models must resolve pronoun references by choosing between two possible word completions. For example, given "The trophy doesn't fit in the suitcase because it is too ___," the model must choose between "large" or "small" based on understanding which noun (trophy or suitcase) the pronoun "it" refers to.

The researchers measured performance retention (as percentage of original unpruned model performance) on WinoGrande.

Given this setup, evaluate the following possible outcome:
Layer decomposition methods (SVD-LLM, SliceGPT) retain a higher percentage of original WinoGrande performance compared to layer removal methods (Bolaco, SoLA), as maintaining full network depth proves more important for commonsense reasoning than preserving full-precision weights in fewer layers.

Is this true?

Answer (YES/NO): NO